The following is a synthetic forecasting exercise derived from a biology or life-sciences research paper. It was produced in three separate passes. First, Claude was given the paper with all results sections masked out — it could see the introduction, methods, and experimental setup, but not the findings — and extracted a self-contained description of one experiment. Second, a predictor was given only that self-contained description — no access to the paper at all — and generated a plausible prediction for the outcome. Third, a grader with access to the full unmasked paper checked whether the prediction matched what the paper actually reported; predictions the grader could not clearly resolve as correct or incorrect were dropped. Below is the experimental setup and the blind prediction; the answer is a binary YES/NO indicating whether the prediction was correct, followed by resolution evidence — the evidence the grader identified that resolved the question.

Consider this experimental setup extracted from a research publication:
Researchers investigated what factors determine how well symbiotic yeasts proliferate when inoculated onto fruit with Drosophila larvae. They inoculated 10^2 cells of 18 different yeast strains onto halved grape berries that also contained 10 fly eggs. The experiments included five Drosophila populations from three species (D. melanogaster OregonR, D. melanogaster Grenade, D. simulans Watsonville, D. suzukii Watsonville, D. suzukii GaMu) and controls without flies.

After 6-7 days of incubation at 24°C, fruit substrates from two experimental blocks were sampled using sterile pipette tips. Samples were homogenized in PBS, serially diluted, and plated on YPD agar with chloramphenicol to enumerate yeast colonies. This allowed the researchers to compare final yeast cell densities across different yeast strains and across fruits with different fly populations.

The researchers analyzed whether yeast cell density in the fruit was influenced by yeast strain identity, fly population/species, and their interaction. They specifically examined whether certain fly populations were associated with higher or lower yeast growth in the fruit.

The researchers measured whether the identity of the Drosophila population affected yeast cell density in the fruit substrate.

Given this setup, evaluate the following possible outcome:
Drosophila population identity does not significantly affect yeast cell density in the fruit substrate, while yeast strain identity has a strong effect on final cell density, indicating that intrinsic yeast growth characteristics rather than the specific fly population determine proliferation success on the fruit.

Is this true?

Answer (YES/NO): YES